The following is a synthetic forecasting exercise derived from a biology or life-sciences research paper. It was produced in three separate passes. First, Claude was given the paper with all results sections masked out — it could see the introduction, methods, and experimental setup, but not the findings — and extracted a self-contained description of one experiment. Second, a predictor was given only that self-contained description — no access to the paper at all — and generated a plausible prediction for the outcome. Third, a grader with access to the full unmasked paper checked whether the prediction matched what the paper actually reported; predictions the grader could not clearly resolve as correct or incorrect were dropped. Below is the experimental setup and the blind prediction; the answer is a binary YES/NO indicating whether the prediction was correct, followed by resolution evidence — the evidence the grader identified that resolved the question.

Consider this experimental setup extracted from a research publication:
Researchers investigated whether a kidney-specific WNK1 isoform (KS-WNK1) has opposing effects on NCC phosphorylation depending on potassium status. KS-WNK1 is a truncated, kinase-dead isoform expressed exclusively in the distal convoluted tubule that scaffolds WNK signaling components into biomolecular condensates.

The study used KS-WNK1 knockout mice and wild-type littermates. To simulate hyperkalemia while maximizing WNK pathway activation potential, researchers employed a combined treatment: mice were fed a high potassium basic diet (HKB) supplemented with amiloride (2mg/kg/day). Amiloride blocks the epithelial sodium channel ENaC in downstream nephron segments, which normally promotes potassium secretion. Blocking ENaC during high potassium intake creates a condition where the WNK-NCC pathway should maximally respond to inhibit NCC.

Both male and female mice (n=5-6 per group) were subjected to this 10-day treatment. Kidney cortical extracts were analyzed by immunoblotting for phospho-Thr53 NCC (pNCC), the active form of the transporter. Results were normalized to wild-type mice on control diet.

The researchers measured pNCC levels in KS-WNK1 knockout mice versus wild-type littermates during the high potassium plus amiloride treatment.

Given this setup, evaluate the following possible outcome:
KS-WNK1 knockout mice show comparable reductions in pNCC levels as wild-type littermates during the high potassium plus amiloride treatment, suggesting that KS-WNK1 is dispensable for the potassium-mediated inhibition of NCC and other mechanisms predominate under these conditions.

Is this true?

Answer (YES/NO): NO